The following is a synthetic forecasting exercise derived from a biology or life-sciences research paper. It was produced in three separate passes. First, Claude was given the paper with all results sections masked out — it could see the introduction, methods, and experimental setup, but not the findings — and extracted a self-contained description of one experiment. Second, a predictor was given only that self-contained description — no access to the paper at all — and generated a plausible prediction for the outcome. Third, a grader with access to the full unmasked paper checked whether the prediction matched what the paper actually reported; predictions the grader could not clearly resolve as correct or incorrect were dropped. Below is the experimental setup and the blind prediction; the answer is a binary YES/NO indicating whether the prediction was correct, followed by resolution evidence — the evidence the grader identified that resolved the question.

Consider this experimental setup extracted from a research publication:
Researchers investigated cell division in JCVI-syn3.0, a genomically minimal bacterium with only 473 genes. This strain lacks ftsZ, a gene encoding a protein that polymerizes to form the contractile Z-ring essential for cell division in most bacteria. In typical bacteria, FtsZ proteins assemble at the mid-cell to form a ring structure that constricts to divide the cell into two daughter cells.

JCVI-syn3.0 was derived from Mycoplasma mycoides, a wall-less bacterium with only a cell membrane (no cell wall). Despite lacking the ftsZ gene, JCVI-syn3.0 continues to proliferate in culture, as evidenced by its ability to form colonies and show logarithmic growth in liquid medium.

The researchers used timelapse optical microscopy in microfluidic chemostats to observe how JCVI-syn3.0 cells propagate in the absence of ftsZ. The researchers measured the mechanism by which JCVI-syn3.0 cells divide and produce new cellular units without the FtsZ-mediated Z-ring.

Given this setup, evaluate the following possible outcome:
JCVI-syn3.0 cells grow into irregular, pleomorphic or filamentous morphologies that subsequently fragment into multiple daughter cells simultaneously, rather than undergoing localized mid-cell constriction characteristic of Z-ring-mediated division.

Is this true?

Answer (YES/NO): NO